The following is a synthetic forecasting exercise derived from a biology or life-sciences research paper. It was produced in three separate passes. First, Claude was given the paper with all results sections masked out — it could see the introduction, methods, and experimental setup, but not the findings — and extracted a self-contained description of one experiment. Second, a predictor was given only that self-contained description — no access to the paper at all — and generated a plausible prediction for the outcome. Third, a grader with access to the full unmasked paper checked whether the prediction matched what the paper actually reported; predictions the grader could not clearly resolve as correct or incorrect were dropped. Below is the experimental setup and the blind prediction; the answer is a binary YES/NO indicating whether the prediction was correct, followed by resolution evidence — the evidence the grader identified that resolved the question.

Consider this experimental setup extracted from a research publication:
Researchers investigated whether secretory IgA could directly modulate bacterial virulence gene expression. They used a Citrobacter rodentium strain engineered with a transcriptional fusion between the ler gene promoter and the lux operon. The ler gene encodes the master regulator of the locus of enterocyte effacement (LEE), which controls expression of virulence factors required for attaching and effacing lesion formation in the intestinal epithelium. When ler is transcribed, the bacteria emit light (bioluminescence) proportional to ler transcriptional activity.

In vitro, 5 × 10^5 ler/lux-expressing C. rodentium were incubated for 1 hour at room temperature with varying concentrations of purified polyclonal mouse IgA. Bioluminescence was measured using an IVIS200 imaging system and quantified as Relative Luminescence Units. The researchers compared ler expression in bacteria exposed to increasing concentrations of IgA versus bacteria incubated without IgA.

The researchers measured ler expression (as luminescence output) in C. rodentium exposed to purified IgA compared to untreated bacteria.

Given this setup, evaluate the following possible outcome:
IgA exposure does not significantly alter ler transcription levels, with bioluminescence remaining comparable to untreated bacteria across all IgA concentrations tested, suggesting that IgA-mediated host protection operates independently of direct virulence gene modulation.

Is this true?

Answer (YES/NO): NO